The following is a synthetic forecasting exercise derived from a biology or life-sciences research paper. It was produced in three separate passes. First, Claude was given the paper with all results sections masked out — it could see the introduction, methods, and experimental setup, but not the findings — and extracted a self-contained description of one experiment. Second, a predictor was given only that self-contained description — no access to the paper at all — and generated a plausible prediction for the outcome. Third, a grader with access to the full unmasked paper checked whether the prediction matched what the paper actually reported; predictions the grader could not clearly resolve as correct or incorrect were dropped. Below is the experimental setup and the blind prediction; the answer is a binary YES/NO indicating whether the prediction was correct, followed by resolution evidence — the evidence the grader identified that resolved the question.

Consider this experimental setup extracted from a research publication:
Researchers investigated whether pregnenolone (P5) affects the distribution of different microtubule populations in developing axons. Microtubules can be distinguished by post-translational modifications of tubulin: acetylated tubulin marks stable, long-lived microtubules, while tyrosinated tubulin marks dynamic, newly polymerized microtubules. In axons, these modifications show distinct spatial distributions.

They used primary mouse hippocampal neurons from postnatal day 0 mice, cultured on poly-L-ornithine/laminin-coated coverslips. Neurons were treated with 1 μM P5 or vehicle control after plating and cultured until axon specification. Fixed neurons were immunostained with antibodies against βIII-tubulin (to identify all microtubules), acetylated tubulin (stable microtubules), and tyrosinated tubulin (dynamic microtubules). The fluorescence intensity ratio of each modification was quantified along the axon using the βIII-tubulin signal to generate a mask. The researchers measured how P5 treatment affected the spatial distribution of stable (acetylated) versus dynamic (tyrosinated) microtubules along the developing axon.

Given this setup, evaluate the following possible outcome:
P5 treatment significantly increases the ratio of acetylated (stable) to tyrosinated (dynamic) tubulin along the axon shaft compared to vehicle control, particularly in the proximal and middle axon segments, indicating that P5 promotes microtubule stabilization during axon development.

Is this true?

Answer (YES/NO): NO